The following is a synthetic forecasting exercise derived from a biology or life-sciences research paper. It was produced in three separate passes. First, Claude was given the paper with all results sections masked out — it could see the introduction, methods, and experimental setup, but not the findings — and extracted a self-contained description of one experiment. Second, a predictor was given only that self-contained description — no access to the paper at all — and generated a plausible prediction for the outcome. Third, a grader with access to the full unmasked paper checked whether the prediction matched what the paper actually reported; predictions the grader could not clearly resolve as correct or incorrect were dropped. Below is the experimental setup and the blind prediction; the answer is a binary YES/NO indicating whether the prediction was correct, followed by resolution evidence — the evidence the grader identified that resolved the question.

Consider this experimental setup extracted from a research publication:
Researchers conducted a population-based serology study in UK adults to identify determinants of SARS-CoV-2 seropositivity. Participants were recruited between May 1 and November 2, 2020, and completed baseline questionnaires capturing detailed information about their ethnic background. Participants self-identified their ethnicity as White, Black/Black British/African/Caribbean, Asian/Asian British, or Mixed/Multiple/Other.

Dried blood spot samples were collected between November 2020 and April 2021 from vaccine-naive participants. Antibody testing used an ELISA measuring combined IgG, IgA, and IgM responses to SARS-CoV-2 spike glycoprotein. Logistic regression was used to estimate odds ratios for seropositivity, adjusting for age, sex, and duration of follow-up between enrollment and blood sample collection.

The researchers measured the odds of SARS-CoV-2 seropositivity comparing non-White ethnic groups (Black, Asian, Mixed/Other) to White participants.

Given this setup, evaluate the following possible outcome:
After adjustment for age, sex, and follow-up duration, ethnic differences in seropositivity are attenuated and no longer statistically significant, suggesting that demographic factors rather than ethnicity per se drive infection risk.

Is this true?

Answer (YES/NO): NO